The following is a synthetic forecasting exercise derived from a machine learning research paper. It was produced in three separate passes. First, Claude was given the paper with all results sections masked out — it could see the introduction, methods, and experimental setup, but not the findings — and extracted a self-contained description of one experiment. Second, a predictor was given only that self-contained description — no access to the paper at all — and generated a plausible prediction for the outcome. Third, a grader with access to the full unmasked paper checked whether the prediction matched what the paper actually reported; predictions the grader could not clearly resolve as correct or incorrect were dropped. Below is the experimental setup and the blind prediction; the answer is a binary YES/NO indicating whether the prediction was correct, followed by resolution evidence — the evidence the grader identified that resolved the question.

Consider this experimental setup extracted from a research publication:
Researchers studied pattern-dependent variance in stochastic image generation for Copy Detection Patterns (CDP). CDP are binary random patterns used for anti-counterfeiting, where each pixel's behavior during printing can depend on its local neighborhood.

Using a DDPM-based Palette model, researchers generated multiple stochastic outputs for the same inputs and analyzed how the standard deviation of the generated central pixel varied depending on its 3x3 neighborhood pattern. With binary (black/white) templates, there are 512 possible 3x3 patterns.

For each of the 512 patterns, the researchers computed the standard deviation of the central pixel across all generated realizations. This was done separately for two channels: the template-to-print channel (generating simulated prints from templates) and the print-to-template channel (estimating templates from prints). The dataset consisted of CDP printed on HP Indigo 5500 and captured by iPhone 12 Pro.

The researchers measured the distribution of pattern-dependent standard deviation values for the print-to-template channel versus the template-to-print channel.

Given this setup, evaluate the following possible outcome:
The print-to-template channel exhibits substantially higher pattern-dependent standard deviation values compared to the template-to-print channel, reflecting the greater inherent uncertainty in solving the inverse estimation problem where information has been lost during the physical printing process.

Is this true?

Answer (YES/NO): YES